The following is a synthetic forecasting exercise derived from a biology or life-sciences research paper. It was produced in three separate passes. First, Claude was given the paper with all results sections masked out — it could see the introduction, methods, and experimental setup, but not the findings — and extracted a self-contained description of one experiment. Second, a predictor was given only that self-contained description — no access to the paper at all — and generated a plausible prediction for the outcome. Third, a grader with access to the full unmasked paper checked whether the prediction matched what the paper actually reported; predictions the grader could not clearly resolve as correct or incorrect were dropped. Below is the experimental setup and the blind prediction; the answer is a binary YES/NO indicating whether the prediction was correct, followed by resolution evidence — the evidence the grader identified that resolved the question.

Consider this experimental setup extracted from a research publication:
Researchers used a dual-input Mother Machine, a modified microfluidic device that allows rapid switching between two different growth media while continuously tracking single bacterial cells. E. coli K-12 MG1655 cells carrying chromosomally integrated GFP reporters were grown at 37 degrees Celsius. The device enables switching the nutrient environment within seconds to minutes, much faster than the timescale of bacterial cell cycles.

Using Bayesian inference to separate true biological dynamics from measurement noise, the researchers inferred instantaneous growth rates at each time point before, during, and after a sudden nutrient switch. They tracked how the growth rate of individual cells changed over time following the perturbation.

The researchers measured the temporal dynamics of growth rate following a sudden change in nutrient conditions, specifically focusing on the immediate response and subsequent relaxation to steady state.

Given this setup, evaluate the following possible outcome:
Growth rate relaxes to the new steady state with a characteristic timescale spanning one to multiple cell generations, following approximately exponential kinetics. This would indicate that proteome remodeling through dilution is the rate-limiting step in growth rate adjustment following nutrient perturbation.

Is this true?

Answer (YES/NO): NO